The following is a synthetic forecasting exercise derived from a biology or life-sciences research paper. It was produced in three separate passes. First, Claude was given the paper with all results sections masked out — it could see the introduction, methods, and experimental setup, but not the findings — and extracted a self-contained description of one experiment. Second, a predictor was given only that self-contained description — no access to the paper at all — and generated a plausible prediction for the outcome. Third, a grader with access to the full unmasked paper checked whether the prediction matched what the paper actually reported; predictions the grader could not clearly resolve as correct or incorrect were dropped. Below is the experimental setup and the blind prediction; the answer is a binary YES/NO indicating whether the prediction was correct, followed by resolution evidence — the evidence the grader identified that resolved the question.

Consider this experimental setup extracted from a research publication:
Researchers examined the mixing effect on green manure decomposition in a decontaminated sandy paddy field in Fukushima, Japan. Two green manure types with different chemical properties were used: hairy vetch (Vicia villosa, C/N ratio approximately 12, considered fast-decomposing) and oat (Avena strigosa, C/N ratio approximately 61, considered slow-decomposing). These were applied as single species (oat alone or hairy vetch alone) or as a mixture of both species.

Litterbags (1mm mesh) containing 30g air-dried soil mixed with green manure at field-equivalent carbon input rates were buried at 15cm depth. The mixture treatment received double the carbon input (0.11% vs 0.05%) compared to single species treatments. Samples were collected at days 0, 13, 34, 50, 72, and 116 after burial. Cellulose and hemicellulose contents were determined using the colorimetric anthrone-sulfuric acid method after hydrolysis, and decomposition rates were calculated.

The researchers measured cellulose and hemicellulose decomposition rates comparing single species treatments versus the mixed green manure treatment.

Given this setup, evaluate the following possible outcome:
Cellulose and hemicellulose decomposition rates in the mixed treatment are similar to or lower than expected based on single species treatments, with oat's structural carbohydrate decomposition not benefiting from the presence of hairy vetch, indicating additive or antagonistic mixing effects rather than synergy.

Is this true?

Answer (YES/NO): NO